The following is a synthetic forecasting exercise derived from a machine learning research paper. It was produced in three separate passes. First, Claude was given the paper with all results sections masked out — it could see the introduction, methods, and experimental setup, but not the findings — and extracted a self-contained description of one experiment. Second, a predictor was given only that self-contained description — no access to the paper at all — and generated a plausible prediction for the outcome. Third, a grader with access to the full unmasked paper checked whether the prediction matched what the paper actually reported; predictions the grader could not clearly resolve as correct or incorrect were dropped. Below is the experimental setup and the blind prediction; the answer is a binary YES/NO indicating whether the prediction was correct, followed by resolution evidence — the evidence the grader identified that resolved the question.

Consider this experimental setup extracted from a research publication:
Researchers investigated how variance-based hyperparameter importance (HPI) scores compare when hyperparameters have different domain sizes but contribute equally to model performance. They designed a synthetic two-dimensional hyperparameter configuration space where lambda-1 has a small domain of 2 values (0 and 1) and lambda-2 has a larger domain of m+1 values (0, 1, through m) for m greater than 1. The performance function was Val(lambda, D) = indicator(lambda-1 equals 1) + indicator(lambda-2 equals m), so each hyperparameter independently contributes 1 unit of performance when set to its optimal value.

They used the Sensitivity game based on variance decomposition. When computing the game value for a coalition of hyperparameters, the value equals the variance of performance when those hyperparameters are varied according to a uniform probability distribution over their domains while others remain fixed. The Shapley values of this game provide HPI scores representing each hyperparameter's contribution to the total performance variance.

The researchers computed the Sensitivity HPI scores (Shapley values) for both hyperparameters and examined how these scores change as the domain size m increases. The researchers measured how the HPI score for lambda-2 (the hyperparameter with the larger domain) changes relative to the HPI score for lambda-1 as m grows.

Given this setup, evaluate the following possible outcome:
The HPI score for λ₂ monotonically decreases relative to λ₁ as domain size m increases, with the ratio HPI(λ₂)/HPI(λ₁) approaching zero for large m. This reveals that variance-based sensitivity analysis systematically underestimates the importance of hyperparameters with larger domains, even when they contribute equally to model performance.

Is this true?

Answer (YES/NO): YES